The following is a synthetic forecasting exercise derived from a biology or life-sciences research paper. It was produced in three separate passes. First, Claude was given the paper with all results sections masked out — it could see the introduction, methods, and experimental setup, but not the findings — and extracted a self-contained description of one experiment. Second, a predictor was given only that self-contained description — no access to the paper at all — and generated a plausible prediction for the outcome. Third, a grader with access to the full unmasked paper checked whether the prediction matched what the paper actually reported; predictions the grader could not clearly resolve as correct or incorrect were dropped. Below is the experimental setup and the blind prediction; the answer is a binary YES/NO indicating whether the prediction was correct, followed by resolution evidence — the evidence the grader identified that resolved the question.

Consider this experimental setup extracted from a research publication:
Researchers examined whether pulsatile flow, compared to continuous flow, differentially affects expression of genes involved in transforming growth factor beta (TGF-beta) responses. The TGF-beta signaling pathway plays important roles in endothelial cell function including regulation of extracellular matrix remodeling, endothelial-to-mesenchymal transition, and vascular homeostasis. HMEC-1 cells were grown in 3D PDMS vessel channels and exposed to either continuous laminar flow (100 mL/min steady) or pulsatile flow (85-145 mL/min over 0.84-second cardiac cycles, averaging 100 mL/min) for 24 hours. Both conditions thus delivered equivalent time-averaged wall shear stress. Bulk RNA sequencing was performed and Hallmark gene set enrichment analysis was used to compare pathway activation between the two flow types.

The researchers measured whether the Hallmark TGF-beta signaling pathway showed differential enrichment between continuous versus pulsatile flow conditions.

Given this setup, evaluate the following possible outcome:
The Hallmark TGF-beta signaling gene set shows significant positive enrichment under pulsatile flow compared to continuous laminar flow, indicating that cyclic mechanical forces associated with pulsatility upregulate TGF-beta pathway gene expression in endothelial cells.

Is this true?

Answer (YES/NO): NO